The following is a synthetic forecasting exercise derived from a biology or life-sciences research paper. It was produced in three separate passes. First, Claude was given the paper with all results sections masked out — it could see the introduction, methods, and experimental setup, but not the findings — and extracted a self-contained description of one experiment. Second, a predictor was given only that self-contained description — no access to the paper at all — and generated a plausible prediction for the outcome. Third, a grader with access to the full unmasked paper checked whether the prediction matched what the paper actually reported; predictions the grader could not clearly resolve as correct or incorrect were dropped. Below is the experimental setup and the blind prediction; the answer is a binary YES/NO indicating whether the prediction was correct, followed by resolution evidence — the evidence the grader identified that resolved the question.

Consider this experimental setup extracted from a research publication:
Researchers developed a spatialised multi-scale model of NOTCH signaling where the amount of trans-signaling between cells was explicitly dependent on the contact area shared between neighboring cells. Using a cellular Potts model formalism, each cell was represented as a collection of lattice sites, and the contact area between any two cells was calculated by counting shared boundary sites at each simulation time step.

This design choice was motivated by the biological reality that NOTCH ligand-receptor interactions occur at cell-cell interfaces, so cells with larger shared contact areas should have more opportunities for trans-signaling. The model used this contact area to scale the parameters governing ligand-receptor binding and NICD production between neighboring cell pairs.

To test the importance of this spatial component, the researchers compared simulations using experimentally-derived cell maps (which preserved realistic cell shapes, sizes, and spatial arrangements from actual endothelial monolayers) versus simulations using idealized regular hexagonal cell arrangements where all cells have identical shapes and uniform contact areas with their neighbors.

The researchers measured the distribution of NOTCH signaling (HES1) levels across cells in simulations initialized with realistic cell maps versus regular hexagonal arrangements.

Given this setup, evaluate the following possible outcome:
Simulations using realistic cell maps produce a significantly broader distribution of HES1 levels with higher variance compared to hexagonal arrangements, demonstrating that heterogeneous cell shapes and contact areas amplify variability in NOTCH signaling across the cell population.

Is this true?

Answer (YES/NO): NO